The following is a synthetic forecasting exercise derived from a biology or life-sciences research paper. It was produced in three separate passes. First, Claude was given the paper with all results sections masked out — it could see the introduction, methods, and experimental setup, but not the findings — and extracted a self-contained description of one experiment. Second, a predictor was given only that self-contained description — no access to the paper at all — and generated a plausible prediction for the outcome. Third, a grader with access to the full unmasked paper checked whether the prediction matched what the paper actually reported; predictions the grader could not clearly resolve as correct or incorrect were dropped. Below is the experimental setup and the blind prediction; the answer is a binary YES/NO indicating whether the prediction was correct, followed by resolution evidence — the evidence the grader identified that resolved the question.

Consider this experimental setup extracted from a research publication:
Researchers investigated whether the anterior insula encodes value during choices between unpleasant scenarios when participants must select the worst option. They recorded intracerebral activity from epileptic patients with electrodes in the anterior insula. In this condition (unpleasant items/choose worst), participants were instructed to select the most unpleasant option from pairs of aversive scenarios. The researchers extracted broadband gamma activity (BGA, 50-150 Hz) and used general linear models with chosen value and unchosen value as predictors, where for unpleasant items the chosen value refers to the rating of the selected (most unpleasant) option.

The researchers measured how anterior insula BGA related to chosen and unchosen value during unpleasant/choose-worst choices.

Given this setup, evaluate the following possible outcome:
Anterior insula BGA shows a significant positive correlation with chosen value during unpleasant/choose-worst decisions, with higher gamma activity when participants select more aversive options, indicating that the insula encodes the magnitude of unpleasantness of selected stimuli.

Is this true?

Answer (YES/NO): NO